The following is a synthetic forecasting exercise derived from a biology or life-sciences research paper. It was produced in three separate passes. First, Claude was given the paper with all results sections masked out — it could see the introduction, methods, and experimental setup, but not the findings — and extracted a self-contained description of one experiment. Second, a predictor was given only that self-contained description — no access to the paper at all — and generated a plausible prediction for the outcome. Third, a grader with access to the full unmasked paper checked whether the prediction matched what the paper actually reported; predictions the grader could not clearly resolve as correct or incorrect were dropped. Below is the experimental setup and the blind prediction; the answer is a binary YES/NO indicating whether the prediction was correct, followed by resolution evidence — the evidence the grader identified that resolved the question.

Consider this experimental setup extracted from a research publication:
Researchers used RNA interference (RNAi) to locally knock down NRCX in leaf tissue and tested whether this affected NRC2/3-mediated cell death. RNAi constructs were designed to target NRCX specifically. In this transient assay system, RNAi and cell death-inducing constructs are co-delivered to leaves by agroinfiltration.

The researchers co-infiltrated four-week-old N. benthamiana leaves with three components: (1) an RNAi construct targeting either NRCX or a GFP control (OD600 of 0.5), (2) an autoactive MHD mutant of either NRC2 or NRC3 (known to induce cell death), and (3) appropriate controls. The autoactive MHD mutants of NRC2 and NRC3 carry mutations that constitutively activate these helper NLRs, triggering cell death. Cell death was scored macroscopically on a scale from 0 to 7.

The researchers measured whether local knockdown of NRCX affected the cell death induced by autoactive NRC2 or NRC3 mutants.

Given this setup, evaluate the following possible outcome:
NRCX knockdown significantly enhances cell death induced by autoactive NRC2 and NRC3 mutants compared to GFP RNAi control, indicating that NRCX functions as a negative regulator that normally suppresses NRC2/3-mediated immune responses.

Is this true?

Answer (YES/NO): YES